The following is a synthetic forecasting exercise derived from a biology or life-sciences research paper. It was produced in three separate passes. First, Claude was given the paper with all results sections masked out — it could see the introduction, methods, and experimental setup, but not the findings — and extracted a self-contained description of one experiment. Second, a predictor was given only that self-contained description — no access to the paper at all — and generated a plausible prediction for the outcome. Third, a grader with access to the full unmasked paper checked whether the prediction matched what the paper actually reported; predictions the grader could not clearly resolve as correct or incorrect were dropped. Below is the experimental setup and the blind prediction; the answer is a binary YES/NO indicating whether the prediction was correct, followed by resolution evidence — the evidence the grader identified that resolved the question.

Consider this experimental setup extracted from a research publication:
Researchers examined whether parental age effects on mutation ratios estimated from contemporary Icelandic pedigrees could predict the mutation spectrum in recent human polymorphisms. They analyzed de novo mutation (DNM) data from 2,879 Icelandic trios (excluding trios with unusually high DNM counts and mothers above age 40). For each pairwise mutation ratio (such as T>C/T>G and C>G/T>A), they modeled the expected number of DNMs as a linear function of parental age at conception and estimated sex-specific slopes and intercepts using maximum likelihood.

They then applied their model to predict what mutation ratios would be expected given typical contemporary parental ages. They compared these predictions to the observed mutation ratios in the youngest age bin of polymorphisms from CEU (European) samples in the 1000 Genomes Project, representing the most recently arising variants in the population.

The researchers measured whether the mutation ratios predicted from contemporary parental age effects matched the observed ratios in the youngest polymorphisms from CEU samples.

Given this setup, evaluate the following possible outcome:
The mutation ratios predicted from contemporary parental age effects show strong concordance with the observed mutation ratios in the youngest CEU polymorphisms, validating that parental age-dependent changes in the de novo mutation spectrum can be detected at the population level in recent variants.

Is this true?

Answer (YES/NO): NO